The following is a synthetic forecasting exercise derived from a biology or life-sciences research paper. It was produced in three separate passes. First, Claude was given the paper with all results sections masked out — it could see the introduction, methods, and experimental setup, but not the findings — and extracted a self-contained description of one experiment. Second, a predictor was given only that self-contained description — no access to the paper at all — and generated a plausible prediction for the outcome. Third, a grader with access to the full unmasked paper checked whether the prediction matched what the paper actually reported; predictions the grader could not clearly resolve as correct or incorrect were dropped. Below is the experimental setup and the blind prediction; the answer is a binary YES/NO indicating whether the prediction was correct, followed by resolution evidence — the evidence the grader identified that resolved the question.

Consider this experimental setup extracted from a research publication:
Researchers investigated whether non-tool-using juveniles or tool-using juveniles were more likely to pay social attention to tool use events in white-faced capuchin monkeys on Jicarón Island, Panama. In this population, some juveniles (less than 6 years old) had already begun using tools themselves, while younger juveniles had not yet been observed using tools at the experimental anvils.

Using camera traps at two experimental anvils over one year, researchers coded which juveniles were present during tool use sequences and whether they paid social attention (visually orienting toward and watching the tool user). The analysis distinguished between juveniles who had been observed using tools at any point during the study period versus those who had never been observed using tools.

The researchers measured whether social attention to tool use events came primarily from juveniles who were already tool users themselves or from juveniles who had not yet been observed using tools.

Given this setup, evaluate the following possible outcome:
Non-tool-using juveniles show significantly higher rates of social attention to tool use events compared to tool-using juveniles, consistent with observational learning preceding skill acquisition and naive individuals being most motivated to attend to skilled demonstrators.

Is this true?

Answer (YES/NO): YES